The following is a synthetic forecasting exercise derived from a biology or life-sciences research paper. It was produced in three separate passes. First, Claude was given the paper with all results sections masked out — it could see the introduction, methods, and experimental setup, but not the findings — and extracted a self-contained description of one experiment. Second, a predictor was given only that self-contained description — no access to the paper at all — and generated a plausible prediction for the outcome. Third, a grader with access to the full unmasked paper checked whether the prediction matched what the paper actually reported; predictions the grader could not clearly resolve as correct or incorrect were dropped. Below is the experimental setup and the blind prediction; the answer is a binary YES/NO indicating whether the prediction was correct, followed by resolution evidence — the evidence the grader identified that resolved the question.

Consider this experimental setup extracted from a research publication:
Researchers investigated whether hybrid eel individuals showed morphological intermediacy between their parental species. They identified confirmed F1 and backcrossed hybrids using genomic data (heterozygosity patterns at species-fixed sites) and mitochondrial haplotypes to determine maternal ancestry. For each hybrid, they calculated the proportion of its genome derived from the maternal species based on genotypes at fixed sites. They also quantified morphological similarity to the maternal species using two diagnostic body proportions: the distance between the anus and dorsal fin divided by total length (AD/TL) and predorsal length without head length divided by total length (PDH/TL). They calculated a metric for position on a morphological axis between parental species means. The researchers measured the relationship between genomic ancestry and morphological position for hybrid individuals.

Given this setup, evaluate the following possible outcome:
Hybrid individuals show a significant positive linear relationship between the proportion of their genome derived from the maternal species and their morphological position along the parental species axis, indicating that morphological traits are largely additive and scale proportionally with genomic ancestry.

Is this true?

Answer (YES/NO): YES